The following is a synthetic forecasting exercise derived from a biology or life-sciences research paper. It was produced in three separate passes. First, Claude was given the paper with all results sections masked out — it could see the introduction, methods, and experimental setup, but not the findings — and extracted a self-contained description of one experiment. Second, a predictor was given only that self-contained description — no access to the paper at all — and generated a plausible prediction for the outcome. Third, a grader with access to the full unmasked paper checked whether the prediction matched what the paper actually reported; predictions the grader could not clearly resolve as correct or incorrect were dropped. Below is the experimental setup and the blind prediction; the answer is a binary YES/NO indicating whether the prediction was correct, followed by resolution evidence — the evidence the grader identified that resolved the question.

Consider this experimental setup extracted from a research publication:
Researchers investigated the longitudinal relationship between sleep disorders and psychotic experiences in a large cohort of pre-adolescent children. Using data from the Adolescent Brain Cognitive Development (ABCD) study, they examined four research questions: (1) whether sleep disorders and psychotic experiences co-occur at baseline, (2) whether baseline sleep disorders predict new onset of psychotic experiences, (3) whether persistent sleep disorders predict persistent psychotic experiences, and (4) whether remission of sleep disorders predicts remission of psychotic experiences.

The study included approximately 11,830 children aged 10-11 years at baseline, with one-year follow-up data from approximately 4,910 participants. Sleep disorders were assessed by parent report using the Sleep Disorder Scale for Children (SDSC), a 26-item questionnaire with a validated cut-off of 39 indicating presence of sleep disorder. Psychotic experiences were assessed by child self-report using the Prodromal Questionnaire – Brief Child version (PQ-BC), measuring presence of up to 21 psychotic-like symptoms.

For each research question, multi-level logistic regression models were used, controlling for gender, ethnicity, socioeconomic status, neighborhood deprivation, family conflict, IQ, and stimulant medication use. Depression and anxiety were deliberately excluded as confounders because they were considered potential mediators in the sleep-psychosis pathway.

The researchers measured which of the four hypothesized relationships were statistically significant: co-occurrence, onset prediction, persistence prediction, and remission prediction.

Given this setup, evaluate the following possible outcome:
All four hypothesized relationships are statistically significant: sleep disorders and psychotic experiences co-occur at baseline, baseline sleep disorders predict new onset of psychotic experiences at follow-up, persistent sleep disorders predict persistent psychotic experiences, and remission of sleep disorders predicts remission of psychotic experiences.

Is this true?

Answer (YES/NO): NO